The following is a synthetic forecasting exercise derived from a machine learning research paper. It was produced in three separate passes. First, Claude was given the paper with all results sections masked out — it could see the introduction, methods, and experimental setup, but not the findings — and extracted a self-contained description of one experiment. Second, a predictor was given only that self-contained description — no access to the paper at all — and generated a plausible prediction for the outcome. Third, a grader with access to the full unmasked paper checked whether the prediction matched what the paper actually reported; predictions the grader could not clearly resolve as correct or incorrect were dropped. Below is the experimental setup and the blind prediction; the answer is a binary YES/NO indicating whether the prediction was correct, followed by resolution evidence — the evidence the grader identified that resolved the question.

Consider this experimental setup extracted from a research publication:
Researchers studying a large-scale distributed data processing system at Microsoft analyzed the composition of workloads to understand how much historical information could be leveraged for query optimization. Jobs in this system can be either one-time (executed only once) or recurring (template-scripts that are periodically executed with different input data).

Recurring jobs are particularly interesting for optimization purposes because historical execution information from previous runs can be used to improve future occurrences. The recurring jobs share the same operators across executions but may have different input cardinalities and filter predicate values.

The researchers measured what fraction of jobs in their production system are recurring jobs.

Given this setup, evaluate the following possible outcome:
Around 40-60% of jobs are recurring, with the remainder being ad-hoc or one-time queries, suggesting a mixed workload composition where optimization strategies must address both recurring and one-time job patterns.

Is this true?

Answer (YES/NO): NO